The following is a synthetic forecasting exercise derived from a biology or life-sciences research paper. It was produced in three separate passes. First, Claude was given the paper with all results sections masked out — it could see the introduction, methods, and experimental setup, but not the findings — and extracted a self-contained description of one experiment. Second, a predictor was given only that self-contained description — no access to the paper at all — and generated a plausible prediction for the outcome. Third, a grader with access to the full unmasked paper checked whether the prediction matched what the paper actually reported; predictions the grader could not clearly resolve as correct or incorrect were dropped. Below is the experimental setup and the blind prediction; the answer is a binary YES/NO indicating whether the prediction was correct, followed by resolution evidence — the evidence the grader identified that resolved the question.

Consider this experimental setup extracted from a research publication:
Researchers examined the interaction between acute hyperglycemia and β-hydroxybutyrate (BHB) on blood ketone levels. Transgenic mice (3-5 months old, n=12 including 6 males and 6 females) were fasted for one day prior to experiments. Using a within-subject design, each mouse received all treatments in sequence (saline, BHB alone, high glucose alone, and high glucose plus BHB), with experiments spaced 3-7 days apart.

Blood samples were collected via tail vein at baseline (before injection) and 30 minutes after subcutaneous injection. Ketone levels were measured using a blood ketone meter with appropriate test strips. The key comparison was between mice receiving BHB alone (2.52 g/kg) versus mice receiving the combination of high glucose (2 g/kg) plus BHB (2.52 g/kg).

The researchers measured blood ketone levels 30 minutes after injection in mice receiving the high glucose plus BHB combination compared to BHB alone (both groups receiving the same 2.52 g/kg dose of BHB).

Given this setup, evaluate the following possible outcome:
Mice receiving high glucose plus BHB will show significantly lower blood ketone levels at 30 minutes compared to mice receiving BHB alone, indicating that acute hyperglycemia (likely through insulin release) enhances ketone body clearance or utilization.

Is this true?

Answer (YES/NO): YES